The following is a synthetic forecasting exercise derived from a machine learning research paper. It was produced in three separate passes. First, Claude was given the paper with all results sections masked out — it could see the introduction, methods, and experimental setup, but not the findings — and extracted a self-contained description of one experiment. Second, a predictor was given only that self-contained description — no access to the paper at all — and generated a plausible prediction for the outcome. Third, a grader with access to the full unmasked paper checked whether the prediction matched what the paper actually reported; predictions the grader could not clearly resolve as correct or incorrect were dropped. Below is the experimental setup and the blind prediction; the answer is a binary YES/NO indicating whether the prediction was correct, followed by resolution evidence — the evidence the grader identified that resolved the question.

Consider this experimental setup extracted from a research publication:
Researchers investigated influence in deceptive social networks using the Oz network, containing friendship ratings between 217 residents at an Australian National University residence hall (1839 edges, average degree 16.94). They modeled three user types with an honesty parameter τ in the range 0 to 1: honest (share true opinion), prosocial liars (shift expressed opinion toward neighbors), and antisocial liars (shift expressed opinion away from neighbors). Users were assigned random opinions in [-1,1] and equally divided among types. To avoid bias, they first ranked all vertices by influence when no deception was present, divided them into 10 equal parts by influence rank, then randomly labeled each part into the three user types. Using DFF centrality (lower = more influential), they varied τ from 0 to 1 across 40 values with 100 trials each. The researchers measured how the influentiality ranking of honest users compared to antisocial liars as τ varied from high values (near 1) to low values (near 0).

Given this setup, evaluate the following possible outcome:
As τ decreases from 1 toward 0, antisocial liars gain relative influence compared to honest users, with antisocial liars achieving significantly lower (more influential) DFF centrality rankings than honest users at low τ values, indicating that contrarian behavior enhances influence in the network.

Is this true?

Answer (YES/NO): NO